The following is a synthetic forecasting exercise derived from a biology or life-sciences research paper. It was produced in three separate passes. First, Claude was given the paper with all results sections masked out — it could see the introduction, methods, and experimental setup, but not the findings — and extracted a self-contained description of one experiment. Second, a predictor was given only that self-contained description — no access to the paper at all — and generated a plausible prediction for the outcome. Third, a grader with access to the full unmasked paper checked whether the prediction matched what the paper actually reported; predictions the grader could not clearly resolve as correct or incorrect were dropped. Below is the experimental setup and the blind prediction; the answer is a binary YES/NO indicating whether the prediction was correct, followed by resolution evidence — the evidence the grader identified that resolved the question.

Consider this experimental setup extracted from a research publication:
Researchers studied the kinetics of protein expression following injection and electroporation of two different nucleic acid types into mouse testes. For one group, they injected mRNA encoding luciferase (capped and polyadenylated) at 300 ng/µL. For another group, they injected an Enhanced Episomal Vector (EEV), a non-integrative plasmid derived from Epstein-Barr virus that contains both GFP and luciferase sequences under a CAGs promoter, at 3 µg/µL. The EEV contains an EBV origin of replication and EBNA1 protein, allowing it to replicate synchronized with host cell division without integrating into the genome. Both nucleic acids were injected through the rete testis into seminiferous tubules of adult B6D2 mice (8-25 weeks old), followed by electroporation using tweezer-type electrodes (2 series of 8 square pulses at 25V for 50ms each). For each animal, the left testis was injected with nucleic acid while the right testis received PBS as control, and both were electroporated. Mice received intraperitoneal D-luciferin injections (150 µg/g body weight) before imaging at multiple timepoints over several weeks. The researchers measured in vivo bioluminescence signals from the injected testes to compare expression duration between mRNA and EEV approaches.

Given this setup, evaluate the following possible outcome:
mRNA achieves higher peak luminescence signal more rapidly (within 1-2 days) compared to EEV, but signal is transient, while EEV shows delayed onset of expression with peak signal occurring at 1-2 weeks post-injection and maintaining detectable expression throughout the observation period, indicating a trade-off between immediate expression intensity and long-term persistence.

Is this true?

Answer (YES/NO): NO